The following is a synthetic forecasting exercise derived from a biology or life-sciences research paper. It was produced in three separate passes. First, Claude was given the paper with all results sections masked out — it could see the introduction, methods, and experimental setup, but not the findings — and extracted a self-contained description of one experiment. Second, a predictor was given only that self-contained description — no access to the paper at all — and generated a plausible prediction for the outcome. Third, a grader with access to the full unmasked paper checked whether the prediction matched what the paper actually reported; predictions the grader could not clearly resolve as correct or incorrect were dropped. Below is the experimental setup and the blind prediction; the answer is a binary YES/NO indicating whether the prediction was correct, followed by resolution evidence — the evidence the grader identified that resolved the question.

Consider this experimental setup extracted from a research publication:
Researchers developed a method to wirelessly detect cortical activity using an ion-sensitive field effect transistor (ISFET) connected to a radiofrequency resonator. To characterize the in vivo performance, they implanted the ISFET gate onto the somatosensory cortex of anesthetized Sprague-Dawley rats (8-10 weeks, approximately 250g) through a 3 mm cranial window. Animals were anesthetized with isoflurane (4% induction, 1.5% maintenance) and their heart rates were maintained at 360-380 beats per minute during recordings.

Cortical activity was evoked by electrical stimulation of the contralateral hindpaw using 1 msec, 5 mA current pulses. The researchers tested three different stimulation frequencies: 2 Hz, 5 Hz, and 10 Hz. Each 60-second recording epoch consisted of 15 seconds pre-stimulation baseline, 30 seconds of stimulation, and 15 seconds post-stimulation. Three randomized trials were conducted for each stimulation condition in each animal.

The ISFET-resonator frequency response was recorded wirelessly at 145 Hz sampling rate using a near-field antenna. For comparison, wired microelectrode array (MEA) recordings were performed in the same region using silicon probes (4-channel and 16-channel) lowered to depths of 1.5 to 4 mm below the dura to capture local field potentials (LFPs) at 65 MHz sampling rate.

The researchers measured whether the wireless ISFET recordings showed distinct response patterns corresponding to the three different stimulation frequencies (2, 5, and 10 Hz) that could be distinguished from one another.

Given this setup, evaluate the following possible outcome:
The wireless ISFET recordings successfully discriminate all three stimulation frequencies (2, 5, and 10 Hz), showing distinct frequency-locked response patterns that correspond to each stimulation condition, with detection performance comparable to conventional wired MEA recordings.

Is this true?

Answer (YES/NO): NO